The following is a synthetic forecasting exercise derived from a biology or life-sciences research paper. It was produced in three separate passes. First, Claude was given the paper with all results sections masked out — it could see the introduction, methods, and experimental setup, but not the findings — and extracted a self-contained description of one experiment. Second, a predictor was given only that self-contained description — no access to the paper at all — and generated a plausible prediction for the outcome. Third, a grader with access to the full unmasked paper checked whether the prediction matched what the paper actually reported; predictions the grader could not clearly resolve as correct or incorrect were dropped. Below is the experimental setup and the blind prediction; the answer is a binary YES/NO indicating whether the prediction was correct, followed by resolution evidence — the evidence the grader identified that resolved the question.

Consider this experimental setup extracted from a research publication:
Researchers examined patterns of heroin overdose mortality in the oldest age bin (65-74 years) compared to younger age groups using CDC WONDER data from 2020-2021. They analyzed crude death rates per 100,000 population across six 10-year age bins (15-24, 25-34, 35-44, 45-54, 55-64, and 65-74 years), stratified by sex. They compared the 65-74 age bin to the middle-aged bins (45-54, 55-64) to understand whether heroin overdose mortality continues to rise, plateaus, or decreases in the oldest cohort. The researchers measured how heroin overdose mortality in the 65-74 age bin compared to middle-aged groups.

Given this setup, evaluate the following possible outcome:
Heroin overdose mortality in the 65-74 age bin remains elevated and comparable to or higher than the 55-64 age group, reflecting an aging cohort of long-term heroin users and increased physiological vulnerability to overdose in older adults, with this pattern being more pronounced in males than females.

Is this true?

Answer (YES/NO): NO